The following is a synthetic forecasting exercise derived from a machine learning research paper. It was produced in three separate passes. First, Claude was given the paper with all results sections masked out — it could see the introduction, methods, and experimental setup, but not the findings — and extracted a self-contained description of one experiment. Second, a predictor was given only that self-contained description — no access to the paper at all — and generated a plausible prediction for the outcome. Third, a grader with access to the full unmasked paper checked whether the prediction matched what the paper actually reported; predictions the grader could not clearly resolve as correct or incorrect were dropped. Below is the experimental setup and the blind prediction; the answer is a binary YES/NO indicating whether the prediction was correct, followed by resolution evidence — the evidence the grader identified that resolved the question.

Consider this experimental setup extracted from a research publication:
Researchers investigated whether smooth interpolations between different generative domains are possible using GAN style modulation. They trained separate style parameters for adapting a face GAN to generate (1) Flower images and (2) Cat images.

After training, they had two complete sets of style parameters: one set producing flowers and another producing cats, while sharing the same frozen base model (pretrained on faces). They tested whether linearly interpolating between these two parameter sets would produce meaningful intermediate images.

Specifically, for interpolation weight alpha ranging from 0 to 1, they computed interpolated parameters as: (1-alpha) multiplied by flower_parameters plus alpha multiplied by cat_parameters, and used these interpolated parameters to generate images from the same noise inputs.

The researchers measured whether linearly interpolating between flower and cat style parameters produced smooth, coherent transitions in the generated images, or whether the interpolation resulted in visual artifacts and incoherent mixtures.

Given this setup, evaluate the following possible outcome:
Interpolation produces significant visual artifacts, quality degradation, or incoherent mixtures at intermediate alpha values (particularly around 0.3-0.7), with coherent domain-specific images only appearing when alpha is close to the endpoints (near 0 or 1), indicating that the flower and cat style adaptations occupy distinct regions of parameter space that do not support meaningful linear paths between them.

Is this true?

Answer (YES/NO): NO